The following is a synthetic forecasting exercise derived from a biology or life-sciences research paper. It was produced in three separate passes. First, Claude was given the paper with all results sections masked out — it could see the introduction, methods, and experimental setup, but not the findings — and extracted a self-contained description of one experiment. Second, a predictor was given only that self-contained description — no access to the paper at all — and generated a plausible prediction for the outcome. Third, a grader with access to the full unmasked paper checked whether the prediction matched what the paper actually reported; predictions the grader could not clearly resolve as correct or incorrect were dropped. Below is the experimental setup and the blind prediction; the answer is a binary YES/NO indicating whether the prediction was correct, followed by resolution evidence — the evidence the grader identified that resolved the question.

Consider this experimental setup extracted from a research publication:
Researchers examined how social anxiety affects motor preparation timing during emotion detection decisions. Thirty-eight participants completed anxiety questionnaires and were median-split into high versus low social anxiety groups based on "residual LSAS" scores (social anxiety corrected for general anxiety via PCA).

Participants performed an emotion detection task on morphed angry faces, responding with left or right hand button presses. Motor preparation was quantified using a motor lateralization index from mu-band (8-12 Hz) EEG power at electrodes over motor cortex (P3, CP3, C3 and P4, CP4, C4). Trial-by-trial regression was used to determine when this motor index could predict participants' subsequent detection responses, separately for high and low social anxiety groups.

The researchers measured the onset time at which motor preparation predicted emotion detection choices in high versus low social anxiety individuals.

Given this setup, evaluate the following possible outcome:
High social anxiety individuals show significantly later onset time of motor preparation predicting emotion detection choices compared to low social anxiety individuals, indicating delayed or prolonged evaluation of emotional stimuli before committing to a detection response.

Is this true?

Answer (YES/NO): NO